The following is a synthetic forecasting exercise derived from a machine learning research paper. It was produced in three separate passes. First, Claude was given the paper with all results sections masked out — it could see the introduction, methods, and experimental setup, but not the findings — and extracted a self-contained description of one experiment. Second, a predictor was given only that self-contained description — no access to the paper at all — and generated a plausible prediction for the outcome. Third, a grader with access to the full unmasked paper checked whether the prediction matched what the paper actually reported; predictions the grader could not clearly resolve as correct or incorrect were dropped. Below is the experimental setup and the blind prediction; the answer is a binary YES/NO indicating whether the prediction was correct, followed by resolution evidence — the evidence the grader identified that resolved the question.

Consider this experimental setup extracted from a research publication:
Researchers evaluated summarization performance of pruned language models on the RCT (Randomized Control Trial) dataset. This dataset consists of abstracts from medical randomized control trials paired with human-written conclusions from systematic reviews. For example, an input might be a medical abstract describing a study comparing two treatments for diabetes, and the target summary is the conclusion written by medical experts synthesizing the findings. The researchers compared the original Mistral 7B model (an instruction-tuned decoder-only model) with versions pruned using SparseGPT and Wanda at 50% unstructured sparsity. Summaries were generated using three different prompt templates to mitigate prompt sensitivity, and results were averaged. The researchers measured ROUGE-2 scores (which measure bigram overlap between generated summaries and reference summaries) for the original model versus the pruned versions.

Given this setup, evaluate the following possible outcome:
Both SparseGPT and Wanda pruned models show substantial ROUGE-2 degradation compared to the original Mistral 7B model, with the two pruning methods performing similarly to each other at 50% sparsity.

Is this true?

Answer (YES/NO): NO